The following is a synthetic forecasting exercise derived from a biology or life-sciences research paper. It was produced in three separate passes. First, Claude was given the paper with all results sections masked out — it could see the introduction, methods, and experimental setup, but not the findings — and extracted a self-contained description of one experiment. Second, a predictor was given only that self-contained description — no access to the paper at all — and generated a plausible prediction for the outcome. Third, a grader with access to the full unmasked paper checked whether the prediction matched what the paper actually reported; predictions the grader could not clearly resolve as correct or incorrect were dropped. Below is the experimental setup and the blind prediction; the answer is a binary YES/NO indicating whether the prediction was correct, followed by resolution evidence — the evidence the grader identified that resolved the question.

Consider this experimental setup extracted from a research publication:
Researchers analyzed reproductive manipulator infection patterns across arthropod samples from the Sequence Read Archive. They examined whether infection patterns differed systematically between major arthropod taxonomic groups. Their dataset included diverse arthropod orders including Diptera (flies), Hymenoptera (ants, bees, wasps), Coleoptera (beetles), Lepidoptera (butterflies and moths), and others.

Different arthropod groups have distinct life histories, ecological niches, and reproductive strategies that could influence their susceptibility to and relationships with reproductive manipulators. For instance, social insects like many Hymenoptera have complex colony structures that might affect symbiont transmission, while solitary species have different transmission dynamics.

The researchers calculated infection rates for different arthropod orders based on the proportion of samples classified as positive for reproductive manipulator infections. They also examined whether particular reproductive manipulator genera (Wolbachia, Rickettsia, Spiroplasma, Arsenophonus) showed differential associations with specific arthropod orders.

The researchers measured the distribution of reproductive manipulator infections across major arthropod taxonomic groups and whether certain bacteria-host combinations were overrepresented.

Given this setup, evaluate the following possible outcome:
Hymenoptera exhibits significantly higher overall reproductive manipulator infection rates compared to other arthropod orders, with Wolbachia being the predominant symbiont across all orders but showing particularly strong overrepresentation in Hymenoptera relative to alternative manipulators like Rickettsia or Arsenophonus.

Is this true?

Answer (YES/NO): NO